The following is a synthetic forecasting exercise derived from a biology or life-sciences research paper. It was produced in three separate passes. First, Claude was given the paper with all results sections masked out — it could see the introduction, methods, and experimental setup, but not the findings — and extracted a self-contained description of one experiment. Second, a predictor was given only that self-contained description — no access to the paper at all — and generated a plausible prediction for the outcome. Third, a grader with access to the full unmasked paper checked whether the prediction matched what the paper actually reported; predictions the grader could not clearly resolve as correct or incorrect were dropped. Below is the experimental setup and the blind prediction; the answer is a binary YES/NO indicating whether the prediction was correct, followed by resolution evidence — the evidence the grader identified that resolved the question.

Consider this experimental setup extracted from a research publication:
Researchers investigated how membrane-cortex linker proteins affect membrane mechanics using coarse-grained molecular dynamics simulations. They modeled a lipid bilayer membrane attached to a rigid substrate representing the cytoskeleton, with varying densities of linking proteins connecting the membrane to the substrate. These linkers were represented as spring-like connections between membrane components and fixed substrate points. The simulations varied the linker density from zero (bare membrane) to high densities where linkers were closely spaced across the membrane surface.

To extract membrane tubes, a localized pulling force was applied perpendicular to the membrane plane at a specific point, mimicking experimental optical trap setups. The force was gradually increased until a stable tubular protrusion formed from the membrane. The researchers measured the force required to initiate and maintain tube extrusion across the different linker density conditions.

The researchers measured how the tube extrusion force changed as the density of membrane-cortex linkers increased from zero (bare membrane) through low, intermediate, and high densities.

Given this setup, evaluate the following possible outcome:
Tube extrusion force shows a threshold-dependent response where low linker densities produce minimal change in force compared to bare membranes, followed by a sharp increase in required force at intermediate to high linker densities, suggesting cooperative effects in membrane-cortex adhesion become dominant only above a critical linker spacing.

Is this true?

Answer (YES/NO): NO